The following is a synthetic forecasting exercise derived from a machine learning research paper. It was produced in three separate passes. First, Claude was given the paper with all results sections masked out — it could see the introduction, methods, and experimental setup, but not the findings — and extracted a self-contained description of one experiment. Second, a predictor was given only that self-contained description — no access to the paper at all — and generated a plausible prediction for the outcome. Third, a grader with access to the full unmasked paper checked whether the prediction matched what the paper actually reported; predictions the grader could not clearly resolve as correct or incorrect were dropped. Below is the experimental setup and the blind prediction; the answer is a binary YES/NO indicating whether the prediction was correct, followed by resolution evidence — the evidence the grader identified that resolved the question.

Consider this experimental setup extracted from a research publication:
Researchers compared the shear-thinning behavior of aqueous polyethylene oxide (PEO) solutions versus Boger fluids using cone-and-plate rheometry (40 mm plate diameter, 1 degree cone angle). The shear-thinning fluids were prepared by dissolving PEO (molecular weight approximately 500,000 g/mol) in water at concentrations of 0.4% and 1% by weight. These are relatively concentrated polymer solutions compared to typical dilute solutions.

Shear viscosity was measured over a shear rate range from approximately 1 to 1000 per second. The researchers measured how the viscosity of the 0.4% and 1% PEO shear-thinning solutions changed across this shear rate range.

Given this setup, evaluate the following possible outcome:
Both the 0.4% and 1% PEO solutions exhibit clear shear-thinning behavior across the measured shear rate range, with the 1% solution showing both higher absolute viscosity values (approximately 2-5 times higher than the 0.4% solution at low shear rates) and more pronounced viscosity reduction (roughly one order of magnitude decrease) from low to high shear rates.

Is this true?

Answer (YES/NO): NO